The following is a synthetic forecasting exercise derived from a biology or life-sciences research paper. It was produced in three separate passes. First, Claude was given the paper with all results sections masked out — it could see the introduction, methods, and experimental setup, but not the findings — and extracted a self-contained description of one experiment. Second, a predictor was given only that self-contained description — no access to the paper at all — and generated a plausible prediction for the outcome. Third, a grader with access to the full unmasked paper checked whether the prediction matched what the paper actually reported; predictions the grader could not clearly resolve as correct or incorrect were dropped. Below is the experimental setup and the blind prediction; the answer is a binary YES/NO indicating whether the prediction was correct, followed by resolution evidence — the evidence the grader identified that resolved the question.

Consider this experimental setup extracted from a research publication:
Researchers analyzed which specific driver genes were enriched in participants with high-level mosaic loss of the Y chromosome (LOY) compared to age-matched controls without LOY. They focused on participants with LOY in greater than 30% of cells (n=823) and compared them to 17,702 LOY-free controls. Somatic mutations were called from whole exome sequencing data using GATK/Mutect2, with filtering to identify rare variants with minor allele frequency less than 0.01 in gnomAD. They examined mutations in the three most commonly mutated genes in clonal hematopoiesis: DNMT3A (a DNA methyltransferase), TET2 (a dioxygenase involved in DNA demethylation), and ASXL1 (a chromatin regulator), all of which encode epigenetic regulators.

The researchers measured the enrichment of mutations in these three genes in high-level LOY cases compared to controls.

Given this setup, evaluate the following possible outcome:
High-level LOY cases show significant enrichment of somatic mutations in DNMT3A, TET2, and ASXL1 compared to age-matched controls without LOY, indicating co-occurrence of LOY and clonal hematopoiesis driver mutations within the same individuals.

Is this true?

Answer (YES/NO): NO